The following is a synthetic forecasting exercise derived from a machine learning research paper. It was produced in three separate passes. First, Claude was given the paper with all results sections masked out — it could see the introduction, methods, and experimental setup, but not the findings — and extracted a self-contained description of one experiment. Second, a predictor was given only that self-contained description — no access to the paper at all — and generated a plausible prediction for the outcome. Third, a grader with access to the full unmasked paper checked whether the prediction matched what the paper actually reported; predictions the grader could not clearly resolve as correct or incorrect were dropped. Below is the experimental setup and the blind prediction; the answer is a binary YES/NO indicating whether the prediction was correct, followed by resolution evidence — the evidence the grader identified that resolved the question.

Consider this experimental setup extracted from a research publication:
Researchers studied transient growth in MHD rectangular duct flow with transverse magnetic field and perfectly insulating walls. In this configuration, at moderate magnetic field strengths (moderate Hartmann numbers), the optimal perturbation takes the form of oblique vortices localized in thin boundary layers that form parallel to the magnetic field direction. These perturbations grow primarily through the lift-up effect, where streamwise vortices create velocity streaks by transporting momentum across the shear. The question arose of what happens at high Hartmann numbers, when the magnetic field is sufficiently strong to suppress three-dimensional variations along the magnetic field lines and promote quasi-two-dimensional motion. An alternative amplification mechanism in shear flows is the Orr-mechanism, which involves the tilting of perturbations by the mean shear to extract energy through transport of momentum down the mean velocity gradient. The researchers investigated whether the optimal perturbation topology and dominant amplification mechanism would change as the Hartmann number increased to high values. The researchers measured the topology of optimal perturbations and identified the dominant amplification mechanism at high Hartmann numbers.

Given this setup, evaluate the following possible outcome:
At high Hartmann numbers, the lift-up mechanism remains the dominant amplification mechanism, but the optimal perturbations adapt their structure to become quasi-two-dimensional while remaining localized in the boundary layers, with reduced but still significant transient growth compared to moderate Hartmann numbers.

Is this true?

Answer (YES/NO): NO